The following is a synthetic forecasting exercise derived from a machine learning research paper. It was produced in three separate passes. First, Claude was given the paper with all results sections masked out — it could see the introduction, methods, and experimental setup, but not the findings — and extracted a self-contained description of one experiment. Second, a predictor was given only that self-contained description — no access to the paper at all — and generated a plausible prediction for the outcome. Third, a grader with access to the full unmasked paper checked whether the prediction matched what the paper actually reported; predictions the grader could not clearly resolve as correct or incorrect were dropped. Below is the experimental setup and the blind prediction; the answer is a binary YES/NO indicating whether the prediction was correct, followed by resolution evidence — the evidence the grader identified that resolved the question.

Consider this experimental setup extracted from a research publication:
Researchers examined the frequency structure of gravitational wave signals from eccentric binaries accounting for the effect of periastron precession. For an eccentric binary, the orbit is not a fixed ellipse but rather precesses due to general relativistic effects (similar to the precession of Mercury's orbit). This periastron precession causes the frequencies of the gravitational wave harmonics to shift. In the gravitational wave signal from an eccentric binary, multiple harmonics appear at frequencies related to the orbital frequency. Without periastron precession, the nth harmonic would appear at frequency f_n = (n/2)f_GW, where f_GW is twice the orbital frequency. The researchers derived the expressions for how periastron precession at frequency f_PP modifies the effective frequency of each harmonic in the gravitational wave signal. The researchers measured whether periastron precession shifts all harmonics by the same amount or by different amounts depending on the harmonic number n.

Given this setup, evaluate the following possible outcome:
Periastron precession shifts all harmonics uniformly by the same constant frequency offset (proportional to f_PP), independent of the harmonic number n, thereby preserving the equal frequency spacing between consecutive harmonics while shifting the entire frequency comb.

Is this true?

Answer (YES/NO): NO